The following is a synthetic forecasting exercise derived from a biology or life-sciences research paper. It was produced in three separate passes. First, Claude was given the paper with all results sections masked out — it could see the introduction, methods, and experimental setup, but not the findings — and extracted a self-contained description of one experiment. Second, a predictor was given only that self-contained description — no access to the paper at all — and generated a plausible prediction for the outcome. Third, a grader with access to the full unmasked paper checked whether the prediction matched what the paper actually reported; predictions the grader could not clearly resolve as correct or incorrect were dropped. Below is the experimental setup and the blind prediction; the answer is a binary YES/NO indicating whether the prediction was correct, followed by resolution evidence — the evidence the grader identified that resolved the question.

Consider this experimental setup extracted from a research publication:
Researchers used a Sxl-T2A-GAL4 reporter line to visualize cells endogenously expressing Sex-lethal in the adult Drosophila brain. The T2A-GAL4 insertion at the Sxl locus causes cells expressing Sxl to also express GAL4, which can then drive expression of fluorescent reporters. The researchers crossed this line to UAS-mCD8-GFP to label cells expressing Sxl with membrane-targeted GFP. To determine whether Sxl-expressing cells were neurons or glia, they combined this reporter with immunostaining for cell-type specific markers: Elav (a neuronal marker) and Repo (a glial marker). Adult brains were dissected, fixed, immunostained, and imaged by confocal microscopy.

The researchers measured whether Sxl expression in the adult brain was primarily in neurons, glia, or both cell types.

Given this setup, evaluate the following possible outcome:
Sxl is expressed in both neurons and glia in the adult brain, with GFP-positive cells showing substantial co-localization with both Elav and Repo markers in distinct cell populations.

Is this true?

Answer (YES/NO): NO